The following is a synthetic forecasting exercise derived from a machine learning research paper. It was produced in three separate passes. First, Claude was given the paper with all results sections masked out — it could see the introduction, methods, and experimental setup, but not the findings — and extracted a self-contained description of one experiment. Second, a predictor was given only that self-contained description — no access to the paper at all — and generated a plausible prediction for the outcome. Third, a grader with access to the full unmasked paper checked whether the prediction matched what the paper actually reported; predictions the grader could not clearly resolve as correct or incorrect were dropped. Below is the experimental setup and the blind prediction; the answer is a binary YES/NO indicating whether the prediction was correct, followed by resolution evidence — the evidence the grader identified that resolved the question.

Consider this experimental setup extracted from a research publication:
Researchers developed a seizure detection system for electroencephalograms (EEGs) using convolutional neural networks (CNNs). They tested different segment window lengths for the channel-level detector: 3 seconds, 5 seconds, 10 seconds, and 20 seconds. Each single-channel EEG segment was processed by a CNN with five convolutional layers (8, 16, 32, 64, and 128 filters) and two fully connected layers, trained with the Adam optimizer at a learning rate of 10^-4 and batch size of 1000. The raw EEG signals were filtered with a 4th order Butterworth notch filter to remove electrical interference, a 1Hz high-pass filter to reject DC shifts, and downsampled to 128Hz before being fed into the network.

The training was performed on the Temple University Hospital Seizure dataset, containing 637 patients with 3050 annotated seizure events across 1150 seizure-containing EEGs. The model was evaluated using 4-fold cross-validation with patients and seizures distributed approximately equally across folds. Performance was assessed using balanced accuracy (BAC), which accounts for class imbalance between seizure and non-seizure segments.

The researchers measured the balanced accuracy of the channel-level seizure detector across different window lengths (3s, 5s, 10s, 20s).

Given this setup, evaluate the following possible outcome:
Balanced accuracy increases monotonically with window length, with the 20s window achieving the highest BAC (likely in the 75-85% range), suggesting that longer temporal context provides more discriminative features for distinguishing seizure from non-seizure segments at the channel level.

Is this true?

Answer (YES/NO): NO